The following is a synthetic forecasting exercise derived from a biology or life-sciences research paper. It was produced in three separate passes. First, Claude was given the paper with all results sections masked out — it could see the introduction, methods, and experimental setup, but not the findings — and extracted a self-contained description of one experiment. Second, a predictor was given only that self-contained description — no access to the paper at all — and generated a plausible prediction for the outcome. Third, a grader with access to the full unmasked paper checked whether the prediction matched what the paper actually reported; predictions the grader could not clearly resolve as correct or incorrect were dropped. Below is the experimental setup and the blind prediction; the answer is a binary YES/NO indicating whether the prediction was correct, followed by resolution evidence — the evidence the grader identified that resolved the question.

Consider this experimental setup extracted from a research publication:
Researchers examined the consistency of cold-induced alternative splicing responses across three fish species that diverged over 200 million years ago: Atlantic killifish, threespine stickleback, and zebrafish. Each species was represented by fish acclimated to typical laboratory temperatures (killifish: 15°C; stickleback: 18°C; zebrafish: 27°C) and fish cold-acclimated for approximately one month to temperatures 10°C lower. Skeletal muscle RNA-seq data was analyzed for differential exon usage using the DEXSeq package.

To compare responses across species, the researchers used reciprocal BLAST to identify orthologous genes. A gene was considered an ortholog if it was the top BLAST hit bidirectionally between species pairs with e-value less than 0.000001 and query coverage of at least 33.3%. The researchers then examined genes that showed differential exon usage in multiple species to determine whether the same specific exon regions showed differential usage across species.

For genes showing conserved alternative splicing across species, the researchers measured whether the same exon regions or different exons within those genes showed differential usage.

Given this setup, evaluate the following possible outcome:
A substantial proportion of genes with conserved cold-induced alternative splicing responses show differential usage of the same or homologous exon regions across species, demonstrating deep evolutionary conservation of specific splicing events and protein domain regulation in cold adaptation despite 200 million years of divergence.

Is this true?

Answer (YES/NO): NO